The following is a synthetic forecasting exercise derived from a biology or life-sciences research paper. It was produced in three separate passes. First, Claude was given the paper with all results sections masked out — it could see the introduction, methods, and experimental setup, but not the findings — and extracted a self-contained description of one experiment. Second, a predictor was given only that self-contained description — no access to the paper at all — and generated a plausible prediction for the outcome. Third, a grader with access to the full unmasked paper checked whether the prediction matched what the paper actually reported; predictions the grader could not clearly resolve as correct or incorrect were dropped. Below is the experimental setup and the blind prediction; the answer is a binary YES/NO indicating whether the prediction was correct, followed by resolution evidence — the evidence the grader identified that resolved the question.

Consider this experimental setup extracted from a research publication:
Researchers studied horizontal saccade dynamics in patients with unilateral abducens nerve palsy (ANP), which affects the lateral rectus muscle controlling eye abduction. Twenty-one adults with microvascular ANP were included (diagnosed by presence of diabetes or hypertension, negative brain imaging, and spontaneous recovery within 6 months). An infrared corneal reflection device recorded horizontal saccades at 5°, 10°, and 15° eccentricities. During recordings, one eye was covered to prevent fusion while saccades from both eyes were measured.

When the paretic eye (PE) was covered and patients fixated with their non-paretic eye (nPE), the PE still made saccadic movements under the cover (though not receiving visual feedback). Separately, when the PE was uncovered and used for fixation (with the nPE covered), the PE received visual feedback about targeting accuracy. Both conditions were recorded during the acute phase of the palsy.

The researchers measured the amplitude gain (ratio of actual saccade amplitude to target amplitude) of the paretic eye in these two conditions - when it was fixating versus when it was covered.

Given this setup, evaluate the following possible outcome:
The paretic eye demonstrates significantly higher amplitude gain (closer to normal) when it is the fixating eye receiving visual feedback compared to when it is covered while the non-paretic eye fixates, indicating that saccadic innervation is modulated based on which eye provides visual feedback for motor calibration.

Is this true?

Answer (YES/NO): YES